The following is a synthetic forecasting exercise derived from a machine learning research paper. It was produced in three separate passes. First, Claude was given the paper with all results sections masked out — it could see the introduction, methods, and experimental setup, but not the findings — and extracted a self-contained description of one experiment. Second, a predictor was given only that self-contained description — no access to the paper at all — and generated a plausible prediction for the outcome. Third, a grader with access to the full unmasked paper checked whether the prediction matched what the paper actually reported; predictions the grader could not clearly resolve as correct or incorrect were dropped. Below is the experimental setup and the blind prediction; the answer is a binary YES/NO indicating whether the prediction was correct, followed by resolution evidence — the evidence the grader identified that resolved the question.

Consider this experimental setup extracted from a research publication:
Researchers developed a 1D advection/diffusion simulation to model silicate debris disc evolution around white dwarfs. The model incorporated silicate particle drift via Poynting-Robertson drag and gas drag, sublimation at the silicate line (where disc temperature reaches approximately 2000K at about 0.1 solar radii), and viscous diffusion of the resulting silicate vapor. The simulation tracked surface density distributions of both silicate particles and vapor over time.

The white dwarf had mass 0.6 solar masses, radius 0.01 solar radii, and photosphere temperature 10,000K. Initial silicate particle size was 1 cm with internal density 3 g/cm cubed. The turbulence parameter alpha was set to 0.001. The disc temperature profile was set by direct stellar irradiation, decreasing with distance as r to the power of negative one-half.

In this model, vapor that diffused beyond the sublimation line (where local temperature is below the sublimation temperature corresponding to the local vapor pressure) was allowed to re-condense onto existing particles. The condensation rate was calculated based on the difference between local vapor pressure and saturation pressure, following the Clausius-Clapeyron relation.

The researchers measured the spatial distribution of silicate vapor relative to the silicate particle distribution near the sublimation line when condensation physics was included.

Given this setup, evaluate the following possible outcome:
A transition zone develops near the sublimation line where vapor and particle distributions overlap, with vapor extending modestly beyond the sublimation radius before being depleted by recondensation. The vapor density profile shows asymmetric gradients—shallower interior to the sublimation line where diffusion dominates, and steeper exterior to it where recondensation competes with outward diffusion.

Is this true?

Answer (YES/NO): YES